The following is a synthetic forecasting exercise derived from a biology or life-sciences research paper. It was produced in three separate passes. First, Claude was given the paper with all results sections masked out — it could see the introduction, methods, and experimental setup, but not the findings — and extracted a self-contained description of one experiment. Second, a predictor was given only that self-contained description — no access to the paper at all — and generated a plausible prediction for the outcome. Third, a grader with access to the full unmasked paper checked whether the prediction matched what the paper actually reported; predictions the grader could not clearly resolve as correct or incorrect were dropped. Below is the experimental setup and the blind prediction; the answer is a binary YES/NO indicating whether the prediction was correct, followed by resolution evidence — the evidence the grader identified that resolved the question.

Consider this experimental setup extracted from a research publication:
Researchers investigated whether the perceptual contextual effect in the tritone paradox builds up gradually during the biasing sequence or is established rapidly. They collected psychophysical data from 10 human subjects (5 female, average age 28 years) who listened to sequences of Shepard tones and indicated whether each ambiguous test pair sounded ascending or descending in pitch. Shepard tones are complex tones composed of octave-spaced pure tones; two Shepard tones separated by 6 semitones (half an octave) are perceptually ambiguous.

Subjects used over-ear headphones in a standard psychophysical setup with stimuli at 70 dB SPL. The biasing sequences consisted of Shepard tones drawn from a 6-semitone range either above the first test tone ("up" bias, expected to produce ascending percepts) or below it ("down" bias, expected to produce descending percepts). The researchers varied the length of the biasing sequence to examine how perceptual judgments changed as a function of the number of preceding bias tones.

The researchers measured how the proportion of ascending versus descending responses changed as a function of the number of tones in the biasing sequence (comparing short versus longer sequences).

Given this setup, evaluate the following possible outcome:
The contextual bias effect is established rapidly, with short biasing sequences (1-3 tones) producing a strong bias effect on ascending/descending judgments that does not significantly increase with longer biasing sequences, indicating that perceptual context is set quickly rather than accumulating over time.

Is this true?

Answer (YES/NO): NO